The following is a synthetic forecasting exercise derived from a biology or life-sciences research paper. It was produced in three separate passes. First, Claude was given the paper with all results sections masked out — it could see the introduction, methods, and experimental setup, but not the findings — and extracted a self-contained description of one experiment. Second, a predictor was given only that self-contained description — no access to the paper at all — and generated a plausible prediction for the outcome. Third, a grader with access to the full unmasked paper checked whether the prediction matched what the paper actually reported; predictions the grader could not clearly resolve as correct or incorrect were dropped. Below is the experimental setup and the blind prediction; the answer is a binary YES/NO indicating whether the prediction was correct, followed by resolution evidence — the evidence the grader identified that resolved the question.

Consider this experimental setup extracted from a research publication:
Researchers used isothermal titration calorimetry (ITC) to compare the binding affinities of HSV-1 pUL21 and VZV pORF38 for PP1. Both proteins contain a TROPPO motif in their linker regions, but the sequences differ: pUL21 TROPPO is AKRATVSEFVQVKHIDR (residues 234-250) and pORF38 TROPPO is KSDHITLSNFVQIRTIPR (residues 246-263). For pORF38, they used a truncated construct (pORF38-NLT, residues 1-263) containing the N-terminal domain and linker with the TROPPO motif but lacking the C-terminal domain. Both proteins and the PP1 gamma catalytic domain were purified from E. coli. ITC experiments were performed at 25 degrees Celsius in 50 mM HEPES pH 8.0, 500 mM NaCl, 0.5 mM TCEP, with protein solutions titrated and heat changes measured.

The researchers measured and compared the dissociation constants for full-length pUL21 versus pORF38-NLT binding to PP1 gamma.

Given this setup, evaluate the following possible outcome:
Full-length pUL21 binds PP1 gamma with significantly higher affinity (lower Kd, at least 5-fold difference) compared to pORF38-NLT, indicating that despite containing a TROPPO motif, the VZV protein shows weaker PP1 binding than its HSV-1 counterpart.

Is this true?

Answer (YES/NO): NO